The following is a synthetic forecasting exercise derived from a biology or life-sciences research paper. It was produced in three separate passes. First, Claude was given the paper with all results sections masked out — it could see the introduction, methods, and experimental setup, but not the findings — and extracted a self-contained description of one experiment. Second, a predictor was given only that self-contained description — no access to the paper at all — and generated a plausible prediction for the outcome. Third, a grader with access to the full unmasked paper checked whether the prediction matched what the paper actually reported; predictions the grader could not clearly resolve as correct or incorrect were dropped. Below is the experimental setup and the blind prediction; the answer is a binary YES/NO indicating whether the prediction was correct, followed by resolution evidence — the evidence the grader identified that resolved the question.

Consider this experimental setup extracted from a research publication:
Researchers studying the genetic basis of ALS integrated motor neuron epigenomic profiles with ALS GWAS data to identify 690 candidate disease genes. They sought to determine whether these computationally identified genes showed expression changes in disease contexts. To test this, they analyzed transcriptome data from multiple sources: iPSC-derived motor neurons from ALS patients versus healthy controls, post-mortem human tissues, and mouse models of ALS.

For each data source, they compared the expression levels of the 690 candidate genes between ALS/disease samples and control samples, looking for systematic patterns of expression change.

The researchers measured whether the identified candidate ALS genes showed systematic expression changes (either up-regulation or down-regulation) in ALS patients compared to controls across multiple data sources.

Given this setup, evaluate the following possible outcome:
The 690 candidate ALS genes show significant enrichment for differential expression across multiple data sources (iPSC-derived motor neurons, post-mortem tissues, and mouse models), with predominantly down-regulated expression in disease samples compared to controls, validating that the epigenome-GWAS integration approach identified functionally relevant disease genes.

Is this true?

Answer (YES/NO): YES